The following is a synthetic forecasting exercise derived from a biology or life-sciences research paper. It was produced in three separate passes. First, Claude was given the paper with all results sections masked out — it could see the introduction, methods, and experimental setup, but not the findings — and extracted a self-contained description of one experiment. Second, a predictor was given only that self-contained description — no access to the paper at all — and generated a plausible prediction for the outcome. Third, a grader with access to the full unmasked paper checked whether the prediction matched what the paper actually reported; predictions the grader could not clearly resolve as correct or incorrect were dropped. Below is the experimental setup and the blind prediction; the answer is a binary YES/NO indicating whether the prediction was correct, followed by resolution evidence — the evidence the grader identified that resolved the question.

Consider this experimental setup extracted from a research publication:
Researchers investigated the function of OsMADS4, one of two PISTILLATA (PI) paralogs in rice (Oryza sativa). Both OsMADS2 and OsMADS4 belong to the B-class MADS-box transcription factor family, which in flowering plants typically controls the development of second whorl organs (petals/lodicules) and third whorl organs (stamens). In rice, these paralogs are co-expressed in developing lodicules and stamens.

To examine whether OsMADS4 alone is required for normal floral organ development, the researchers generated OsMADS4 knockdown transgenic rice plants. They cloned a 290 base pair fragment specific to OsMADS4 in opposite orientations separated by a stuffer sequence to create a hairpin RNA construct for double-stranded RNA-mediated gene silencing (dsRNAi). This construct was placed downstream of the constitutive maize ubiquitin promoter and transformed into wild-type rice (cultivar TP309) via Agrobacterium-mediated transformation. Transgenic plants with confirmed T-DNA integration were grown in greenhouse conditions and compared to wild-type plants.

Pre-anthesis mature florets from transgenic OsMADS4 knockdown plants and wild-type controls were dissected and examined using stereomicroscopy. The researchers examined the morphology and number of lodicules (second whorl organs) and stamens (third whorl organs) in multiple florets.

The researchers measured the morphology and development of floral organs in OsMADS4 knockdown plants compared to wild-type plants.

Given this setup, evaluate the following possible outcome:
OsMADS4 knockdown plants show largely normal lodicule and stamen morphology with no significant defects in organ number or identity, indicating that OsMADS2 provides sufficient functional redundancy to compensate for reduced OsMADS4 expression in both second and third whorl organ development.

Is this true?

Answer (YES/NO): YES